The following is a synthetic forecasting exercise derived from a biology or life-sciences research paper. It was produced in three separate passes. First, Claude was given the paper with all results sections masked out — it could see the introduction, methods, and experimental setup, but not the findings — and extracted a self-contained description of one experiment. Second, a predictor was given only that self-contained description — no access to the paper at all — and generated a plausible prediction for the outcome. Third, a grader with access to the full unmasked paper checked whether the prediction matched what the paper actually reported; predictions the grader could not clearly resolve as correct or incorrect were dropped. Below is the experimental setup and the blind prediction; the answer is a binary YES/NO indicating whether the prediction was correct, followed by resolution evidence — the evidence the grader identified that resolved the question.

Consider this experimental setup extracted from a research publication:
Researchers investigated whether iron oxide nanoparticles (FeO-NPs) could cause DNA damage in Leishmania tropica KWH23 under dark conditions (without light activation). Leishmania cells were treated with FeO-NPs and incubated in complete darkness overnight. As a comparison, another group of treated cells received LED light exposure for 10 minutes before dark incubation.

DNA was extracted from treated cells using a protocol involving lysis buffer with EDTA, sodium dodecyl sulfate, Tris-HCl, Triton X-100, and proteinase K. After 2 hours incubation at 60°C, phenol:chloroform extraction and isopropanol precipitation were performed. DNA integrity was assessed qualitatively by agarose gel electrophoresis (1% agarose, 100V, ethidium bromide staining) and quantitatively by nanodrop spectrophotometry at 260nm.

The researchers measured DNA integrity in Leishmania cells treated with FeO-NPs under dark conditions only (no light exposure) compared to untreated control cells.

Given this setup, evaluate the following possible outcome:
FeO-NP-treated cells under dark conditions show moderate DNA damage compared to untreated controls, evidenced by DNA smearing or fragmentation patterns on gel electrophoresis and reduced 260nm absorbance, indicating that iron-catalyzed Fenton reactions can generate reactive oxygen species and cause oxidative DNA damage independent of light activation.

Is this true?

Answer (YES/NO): NO